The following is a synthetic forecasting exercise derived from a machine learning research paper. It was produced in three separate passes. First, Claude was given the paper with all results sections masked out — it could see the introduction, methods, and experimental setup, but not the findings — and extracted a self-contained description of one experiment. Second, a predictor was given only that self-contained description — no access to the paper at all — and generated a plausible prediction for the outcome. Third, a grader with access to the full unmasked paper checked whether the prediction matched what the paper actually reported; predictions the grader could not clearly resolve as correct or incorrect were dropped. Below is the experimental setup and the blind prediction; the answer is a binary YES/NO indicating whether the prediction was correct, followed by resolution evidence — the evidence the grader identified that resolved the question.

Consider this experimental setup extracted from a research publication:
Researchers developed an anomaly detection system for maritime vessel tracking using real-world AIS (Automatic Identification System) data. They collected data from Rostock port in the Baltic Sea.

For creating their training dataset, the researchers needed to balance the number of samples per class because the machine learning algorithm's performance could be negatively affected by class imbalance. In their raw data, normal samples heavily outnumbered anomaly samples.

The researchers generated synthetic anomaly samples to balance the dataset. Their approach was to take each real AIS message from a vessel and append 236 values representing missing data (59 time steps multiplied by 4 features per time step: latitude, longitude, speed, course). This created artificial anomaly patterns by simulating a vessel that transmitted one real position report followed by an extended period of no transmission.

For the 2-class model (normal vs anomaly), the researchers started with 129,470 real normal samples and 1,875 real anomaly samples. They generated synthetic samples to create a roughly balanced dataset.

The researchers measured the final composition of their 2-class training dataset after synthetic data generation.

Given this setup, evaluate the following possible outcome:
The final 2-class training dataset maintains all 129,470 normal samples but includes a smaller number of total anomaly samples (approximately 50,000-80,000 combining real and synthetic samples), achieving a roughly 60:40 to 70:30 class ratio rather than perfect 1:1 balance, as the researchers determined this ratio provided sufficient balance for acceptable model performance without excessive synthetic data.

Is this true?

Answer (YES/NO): NO